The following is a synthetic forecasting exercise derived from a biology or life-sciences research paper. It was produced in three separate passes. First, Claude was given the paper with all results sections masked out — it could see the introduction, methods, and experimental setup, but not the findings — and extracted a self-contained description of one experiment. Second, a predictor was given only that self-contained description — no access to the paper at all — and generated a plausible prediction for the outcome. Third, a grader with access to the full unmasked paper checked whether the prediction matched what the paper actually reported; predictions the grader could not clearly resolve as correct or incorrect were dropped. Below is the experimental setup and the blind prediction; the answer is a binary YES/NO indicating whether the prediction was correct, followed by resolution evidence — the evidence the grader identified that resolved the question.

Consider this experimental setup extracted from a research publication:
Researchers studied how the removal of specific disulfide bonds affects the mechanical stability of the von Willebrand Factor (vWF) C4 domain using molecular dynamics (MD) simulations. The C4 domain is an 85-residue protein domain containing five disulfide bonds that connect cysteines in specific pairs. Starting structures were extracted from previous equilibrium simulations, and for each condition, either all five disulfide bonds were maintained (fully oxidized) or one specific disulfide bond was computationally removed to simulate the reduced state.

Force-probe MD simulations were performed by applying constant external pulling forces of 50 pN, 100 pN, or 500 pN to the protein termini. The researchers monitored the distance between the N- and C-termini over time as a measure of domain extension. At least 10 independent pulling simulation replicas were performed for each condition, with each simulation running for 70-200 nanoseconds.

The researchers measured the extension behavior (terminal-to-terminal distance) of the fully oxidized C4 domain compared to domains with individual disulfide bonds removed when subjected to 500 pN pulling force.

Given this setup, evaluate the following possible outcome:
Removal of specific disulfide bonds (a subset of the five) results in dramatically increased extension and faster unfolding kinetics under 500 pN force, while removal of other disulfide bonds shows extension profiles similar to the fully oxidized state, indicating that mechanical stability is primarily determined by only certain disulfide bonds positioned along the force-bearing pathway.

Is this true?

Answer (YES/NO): YES